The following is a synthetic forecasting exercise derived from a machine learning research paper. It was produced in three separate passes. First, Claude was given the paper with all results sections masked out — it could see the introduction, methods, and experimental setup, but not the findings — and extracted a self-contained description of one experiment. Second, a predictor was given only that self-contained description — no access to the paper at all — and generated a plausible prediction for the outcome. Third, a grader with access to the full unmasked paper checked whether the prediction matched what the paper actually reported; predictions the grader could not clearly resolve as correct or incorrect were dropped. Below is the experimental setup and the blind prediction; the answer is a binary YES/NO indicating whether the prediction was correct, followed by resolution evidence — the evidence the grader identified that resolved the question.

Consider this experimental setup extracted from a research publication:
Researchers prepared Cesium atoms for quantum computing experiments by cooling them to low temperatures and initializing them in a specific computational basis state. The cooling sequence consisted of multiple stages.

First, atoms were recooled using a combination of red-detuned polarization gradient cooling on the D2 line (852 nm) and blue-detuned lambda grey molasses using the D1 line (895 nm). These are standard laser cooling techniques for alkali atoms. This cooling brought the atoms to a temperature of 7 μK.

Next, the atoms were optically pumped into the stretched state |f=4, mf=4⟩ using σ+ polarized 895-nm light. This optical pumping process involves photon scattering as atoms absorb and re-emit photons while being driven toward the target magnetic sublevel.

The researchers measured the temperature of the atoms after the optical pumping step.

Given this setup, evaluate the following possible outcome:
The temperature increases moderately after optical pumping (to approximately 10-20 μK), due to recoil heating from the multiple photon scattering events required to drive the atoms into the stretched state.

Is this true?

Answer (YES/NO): YES